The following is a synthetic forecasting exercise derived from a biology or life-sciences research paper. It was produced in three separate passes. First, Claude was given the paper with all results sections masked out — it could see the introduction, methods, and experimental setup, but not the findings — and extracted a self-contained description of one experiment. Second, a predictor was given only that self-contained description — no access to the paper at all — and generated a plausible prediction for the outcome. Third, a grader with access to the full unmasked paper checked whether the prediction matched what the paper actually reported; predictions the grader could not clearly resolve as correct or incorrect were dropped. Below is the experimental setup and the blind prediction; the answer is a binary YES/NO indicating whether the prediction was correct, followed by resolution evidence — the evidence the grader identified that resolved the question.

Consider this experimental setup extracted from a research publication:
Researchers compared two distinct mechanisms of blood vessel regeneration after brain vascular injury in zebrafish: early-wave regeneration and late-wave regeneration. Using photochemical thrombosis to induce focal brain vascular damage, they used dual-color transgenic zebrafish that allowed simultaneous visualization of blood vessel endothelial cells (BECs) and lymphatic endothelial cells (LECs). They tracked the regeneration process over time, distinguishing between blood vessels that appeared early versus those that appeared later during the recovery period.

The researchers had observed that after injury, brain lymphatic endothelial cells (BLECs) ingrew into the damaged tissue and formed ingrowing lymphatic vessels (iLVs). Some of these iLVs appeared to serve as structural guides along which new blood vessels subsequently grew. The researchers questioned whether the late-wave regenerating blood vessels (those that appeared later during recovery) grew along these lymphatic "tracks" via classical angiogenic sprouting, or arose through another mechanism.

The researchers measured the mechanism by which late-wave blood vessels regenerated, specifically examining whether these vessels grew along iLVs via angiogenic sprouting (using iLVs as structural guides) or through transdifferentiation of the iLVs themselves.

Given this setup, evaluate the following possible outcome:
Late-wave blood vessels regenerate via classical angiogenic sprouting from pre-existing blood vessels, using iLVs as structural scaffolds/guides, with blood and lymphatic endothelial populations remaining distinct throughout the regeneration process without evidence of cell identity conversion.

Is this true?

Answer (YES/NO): YES